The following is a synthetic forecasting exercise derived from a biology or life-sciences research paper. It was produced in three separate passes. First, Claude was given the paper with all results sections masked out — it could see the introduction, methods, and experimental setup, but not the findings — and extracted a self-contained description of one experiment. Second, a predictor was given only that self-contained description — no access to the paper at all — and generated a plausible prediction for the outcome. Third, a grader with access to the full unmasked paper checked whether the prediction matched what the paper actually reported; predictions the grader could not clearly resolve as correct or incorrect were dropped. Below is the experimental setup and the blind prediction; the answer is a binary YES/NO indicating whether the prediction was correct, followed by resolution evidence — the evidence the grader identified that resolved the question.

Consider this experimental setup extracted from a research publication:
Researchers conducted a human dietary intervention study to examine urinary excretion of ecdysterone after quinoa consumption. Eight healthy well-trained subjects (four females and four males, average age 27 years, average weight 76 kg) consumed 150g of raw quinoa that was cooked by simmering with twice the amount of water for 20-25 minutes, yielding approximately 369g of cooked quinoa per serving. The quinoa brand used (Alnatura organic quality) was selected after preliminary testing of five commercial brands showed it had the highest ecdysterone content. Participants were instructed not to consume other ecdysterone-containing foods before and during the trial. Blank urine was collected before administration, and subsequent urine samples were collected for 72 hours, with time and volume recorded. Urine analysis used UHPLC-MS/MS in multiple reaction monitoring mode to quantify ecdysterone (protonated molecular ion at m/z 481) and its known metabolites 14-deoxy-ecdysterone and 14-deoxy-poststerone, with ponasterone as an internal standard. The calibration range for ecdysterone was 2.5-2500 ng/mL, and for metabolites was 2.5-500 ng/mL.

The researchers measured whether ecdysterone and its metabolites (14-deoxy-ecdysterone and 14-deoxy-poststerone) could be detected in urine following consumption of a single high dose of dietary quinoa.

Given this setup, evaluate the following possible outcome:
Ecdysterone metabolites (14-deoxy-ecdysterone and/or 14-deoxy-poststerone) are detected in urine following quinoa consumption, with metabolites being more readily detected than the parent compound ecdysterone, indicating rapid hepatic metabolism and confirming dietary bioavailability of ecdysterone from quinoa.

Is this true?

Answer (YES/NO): NO